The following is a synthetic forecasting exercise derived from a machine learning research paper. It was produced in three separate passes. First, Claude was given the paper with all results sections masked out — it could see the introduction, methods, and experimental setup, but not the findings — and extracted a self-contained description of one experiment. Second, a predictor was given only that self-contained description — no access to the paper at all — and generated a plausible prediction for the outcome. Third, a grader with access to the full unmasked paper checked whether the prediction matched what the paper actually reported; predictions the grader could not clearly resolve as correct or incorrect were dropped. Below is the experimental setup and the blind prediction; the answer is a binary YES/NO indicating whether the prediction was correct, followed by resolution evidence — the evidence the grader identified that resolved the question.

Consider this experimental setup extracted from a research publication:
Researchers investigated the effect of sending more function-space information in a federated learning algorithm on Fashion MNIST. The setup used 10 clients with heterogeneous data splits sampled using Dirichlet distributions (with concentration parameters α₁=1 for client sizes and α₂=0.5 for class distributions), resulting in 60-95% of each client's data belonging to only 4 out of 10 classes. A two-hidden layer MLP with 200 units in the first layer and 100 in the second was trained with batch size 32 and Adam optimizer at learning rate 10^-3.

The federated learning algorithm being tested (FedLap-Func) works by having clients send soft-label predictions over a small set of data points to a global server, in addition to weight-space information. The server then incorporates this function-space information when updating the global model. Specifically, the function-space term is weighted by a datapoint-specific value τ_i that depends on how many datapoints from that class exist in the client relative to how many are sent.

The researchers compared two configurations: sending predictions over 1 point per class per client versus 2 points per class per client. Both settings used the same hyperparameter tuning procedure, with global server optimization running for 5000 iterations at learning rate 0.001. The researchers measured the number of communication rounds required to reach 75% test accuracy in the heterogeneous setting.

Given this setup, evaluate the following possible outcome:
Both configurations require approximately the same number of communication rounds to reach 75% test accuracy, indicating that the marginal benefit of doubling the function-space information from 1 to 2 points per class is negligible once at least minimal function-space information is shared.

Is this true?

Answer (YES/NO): NO